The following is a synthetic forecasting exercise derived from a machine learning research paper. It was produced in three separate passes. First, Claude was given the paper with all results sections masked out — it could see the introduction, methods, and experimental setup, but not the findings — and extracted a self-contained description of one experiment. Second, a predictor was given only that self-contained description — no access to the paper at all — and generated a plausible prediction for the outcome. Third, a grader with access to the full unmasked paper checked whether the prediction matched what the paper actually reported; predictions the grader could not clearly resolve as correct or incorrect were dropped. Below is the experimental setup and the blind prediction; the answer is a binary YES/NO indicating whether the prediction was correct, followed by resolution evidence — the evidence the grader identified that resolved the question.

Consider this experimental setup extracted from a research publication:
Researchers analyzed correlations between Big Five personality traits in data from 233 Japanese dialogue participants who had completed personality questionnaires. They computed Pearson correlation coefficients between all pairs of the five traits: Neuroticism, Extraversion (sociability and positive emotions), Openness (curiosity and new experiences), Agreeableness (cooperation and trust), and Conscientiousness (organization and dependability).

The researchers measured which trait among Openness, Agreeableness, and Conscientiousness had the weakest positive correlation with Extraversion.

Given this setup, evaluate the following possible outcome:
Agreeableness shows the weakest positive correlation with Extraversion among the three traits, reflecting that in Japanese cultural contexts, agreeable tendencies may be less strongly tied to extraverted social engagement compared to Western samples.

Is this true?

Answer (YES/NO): NO